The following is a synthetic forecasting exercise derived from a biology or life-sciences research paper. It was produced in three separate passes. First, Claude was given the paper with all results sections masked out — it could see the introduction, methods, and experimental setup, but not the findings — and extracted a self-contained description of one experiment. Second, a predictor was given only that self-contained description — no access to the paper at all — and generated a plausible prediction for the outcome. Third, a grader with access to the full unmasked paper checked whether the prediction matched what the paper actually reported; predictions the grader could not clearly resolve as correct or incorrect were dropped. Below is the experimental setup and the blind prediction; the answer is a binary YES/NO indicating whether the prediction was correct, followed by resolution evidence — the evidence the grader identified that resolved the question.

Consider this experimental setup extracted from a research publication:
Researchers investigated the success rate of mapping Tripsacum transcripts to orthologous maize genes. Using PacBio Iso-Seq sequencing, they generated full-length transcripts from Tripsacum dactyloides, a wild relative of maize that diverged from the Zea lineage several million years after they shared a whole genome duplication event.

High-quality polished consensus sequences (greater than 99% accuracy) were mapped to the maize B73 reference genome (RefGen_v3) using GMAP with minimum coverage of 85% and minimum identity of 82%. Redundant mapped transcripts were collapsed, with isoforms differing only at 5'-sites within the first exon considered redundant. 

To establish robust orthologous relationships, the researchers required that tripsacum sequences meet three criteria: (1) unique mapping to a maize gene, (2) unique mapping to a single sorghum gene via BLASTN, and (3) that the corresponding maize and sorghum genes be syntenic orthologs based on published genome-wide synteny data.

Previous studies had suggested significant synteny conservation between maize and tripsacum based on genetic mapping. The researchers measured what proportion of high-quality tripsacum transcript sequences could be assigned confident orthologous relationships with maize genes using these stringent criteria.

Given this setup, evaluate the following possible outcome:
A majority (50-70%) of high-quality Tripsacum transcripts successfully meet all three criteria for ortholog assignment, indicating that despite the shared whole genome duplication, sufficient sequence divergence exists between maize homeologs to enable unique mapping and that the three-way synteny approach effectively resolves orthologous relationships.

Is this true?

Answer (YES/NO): NO